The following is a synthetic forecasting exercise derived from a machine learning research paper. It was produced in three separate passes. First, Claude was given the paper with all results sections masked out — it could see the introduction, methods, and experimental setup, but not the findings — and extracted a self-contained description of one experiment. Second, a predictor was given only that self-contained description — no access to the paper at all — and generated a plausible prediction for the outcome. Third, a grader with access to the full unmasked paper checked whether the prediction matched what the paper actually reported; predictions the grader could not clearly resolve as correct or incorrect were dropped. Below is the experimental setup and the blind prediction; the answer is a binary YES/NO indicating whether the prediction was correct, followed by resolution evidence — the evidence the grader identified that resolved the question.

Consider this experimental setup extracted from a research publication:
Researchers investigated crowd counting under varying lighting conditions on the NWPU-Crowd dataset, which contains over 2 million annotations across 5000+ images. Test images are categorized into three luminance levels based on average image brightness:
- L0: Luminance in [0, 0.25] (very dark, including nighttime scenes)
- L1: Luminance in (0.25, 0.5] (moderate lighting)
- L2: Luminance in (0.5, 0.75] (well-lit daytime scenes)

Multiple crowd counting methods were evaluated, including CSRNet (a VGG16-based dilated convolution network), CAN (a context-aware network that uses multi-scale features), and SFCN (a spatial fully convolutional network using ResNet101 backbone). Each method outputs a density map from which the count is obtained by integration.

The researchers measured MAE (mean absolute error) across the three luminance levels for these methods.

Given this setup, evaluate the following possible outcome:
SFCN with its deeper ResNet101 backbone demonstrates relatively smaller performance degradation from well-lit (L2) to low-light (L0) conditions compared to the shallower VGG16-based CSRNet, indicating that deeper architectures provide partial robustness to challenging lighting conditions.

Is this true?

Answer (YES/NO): NO